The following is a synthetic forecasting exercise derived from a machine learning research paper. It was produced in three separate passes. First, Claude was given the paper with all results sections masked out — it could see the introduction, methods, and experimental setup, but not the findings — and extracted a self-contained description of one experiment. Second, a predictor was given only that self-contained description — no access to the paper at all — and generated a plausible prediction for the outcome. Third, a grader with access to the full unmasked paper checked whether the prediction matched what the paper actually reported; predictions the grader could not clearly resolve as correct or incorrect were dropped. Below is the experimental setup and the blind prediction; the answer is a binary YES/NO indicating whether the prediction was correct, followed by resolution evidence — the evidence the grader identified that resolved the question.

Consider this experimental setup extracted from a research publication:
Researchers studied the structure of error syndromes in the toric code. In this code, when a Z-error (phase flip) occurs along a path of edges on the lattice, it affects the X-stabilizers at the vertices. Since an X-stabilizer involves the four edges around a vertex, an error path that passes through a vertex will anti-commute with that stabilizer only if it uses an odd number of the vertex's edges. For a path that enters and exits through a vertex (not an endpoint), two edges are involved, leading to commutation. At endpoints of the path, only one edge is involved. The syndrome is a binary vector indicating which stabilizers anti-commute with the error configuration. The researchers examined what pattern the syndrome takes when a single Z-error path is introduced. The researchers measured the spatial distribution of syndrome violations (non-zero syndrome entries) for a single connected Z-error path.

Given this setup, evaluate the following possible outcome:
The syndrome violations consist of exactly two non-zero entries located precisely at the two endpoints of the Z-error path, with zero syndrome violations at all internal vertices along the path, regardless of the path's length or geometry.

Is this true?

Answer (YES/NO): YES